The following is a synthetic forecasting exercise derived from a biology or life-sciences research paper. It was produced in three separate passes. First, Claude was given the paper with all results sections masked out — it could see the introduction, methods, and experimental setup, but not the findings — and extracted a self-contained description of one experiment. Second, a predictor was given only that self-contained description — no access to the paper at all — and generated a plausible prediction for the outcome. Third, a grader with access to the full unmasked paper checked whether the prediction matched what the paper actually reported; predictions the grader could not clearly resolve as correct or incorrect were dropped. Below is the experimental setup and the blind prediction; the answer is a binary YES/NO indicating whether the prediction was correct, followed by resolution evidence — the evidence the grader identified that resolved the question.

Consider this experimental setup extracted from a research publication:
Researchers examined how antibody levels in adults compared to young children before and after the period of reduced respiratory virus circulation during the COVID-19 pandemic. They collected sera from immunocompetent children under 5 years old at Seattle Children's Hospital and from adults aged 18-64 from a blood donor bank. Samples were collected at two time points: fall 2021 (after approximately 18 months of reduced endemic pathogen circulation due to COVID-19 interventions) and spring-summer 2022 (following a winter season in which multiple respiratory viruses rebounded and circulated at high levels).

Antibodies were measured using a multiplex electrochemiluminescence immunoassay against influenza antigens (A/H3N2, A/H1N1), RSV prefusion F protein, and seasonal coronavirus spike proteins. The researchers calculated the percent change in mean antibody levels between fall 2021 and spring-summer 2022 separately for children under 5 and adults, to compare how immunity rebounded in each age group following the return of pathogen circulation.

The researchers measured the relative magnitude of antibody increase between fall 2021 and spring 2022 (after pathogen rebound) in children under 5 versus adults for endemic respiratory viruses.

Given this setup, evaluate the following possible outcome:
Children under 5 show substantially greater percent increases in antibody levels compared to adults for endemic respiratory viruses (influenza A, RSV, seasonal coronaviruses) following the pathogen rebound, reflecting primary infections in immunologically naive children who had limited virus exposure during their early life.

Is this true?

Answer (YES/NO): YES